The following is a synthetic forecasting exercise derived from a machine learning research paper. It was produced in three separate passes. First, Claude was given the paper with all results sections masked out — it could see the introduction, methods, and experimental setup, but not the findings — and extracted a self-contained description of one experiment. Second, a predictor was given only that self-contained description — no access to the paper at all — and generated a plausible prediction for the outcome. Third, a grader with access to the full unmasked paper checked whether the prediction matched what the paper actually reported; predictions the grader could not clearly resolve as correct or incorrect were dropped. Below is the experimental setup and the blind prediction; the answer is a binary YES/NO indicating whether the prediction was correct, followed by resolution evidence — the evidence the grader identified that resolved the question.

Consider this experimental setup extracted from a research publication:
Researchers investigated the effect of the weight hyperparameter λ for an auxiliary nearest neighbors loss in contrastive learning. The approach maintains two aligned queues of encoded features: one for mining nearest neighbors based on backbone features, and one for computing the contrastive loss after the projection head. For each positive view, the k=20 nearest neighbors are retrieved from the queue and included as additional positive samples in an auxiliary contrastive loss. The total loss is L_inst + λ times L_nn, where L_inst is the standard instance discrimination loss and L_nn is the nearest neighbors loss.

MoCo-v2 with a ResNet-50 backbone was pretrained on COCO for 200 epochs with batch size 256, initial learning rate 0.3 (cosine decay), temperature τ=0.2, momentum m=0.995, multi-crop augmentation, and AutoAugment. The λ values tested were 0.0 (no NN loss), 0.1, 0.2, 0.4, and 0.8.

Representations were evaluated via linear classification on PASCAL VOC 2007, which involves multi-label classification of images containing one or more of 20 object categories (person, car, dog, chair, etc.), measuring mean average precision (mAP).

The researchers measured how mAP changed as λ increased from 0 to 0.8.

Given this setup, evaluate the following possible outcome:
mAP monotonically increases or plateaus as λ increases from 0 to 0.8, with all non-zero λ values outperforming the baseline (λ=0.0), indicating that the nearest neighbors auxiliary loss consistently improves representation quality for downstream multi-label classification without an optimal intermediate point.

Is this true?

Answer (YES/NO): NO